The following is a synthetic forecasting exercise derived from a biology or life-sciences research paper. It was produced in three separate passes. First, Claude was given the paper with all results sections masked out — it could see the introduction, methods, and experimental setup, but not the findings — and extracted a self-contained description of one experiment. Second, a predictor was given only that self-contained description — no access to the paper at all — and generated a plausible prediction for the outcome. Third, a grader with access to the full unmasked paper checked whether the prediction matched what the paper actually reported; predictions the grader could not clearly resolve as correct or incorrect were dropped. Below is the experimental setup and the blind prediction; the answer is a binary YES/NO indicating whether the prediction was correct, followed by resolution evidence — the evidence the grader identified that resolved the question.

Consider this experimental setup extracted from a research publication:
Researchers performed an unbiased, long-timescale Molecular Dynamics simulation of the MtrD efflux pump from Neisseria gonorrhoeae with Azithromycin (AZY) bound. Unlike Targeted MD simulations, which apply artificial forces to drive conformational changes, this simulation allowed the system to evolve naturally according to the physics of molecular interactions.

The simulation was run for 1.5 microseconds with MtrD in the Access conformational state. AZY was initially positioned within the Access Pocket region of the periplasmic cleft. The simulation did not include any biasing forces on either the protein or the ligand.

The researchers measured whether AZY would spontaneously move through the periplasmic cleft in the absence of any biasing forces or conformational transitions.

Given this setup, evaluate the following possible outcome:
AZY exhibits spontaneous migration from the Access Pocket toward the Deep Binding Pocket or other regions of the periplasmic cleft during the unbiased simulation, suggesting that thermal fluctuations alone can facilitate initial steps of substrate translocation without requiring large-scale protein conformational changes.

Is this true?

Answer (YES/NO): YES